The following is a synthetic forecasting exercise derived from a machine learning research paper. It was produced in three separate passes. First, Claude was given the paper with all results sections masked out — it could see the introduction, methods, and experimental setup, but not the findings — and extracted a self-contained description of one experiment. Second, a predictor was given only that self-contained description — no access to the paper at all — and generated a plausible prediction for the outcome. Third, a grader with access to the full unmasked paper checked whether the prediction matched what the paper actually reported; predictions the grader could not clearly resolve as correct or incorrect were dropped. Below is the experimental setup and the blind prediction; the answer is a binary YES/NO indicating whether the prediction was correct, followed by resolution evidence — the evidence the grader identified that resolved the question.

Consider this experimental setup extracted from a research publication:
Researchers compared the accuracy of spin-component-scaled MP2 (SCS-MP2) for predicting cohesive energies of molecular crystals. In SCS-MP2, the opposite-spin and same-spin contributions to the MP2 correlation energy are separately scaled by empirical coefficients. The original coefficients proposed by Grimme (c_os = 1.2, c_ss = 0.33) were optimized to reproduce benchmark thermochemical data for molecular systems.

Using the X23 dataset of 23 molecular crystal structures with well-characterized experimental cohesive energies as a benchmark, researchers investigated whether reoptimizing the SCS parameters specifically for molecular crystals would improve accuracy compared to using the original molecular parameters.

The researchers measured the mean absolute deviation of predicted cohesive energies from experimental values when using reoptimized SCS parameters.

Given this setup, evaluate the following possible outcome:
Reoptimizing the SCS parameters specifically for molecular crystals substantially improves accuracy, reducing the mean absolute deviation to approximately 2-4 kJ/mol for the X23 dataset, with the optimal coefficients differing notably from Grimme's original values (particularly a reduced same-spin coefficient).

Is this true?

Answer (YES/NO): NO